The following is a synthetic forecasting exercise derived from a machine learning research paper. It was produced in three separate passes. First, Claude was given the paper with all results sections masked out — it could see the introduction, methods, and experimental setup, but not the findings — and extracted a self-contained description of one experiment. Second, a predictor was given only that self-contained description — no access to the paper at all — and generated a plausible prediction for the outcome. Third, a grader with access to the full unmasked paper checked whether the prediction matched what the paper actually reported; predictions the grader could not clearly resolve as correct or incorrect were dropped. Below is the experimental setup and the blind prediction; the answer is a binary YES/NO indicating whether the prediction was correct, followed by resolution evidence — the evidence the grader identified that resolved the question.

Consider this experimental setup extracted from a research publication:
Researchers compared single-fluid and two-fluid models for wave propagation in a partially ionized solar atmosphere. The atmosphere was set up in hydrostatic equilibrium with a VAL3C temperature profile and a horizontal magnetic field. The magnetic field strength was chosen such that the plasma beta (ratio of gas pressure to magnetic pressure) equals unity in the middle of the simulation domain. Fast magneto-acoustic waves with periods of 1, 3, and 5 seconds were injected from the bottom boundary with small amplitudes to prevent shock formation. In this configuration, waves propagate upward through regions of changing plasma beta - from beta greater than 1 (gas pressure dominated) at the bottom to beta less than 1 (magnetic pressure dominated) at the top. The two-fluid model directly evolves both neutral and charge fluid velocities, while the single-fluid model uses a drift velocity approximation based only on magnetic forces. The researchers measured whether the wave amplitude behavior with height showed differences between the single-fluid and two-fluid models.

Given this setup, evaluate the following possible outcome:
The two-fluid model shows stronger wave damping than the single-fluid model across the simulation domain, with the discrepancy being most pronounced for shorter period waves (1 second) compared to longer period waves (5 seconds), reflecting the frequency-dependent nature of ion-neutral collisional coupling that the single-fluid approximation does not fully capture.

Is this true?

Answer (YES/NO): NO